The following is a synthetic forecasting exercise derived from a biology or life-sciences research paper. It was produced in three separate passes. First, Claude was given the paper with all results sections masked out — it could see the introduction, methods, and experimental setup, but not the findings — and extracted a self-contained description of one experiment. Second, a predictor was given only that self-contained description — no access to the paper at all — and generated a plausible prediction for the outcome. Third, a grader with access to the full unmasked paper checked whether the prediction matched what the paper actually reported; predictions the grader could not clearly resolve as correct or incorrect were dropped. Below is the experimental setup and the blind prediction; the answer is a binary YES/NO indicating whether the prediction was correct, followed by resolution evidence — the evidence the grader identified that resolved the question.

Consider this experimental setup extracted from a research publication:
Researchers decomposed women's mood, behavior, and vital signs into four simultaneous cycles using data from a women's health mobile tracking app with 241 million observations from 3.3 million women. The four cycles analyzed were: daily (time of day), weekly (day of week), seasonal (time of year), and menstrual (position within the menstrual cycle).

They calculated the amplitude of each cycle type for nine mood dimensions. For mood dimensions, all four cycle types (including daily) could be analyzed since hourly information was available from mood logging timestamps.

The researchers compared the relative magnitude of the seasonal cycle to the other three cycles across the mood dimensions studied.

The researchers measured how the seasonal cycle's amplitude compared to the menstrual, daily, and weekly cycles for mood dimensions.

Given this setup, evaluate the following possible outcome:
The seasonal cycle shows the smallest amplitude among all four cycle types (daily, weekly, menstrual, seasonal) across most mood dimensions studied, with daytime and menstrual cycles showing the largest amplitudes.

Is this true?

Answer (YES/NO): NO